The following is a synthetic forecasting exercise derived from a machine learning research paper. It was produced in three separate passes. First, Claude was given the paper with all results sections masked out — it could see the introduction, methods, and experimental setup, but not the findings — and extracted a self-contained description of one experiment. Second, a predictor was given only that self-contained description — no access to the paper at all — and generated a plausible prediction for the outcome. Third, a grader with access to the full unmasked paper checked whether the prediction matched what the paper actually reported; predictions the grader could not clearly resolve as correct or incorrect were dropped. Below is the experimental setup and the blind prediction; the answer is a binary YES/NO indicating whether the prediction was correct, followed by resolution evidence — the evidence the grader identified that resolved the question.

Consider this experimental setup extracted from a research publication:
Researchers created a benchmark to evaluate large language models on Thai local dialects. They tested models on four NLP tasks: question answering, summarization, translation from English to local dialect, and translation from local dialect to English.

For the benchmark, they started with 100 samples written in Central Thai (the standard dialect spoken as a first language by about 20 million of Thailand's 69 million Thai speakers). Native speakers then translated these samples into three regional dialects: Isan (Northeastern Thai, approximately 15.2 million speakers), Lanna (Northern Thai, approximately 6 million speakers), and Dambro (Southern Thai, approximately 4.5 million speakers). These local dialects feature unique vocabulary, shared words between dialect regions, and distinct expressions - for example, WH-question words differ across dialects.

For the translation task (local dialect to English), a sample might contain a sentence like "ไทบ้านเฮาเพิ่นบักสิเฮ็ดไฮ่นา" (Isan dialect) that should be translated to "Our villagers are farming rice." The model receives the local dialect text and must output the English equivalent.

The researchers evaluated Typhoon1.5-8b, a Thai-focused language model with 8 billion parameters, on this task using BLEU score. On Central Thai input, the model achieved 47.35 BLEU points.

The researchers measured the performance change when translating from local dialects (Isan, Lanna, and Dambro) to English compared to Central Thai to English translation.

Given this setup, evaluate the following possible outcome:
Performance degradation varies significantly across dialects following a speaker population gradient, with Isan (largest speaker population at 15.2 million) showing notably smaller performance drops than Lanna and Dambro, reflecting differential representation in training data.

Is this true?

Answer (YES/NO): NO